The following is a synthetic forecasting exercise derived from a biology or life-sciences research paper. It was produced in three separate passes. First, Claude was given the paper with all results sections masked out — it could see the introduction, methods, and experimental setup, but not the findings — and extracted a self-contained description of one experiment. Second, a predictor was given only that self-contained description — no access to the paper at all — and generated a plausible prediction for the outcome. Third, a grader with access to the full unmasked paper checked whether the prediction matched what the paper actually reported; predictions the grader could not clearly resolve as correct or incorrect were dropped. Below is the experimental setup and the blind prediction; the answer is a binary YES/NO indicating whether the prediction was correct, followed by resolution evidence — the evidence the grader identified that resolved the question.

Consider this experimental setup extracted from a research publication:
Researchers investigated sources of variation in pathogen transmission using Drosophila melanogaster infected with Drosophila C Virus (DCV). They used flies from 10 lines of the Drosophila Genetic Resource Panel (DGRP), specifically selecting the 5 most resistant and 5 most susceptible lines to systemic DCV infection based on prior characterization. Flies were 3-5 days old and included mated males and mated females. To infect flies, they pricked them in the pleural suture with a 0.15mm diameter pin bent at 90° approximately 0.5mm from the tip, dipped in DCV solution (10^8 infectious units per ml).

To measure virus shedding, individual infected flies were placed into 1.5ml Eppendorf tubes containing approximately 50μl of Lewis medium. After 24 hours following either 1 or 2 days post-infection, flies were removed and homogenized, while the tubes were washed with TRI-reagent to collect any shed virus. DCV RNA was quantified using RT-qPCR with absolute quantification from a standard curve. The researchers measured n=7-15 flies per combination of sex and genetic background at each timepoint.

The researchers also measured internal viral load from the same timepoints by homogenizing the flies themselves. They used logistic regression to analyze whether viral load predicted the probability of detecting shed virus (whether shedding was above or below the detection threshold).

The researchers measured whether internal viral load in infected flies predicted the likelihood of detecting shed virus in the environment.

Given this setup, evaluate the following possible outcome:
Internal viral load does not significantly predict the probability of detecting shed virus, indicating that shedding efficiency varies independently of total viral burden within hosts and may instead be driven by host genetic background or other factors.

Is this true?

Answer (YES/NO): YES